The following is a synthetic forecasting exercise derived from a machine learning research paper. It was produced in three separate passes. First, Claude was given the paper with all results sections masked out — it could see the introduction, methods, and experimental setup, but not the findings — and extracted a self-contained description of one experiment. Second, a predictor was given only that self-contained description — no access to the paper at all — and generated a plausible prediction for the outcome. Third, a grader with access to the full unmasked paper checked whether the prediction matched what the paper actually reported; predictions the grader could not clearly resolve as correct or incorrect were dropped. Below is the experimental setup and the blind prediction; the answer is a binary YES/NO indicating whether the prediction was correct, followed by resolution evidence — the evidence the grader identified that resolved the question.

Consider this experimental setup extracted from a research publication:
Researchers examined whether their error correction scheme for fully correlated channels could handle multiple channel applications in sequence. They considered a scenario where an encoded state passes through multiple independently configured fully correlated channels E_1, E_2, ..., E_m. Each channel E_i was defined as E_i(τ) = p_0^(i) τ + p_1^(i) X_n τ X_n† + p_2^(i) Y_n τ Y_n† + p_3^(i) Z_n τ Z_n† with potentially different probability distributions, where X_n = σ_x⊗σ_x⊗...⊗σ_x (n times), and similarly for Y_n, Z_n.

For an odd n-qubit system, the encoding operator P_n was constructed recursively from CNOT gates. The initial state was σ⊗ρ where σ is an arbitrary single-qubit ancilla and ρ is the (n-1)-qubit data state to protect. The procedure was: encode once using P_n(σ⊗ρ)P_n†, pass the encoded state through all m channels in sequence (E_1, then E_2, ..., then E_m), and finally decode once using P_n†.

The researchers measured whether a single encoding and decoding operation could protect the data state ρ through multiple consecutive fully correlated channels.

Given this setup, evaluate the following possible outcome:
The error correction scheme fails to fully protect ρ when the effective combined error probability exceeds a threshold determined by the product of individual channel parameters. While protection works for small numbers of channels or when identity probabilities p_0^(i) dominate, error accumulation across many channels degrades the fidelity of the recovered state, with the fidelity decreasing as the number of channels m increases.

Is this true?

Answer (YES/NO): NO